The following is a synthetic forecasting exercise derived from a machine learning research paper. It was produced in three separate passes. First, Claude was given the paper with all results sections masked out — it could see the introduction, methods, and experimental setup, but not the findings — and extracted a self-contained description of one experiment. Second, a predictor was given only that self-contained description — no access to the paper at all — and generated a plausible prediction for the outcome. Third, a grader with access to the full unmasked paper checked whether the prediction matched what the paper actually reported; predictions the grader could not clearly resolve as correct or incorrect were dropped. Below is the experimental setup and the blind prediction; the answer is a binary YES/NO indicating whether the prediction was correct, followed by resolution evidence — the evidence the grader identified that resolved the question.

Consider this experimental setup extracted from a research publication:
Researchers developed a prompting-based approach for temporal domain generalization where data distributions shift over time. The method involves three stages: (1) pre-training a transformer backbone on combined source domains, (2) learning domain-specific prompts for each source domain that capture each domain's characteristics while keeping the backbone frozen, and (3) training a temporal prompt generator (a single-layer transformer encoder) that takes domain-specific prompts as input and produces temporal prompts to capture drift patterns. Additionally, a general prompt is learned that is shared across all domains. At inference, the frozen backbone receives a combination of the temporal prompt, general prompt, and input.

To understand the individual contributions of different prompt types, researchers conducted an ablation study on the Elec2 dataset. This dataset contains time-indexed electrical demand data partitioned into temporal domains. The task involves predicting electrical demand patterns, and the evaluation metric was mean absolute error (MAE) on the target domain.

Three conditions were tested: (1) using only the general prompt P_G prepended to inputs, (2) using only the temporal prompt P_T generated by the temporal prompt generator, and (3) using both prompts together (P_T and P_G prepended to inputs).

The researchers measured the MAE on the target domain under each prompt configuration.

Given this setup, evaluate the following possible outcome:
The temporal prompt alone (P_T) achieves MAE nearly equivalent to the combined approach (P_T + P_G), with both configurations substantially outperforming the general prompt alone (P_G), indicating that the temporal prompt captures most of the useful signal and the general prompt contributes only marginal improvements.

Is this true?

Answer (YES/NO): NO